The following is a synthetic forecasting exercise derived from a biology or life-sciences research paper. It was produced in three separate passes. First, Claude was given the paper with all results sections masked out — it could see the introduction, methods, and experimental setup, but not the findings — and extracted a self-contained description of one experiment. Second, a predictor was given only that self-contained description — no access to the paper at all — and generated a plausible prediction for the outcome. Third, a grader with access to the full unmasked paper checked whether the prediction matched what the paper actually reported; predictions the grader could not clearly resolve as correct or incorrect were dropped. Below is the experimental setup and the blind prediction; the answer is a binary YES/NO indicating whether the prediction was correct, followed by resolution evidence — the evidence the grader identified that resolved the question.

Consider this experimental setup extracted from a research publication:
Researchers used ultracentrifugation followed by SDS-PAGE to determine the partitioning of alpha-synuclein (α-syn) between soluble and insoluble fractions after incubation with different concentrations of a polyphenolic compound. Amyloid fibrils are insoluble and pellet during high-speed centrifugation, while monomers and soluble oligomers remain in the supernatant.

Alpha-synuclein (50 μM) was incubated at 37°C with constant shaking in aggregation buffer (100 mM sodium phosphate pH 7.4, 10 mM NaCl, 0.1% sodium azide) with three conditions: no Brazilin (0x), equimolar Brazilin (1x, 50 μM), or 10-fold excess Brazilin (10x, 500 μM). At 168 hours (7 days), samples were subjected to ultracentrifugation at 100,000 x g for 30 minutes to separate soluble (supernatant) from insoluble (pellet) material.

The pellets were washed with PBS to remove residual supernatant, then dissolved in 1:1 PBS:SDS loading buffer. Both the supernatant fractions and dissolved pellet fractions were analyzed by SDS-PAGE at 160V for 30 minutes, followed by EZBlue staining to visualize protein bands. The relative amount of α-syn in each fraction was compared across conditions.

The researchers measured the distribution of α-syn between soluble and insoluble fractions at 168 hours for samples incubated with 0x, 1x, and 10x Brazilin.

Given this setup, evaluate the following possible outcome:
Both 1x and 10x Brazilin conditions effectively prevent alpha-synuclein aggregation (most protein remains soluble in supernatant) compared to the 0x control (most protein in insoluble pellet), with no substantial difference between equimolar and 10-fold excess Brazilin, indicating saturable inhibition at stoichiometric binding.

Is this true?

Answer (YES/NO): NO